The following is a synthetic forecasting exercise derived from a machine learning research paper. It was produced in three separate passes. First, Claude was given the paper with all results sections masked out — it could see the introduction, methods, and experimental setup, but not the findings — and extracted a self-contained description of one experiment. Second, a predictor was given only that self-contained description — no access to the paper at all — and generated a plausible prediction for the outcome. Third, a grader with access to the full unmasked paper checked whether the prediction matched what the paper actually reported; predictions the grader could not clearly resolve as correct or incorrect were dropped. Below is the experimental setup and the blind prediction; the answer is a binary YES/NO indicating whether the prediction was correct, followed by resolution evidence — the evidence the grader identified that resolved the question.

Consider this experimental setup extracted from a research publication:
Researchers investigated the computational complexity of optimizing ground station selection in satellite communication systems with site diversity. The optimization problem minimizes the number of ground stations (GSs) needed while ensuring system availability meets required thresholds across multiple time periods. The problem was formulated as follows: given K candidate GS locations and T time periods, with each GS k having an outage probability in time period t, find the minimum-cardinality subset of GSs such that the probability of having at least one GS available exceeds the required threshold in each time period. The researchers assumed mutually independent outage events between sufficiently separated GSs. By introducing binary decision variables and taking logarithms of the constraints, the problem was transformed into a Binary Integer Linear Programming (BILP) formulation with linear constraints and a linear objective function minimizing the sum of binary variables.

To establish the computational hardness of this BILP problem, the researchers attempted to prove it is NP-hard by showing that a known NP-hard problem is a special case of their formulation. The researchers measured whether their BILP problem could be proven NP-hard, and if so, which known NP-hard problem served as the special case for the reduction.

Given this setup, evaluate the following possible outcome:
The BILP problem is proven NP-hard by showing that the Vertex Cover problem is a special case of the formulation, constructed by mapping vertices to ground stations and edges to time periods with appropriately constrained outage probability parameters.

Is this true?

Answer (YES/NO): YES